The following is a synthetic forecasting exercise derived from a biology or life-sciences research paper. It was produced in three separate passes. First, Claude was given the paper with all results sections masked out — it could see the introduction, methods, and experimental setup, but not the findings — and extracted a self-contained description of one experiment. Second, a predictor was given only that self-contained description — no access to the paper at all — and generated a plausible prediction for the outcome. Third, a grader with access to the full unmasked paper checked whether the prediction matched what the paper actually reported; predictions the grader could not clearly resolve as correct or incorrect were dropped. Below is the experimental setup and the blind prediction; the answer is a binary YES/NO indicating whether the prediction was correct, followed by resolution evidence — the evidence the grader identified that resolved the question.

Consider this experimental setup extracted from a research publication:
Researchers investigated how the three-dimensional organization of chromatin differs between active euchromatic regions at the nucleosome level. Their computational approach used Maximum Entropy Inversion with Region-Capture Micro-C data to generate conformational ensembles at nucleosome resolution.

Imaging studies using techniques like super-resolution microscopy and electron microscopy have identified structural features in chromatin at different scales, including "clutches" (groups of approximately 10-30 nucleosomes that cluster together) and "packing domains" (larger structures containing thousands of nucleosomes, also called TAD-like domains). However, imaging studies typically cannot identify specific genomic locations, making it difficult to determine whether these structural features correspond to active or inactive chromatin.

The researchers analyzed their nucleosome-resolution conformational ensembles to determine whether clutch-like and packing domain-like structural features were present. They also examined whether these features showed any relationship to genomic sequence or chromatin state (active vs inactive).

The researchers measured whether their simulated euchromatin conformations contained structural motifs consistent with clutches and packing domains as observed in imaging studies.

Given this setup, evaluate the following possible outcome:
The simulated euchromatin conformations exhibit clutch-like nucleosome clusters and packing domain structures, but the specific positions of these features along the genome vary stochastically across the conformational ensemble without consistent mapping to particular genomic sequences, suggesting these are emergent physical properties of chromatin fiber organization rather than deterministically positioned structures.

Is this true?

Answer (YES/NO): NO